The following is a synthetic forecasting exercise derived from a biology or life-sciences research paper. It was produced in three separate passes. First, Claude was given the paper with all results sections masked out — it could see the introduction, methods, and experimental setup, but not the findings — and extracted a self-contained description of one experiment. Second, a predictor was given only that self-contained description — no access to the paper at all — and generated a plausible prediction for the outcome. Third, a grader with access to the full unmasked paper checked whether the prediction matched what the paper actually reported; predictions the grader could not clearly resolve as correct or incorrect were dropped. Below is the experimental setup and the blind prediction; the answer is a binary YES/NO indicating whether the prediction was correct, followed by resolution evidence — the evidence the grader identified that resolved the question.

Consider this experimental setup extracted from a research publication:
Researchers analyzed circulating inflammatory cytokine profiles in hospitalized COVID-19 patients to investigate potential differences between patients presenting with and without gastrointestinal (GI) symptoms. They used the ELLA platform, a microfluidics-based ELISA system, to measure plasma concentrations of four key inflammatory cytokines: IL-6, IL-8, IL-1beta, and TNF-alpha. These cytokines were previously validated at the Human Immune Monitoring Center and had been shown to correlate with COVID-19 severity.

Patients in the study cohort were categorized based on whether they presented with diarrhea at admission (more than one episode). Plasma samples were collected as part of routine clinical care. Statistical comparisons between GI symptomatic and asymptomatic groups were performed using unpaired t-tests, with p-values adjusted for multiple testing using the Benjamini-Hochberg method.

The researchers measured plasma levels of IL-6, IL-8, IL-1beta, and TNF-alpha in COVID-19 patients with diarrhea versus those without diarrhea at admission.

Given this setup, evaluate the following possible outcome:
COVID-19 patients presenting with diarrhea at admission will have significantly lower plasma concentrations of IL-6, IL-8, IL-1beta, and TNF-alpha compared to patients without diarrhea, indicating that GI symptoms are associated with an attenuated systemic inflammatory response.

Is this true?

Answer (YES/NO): NO